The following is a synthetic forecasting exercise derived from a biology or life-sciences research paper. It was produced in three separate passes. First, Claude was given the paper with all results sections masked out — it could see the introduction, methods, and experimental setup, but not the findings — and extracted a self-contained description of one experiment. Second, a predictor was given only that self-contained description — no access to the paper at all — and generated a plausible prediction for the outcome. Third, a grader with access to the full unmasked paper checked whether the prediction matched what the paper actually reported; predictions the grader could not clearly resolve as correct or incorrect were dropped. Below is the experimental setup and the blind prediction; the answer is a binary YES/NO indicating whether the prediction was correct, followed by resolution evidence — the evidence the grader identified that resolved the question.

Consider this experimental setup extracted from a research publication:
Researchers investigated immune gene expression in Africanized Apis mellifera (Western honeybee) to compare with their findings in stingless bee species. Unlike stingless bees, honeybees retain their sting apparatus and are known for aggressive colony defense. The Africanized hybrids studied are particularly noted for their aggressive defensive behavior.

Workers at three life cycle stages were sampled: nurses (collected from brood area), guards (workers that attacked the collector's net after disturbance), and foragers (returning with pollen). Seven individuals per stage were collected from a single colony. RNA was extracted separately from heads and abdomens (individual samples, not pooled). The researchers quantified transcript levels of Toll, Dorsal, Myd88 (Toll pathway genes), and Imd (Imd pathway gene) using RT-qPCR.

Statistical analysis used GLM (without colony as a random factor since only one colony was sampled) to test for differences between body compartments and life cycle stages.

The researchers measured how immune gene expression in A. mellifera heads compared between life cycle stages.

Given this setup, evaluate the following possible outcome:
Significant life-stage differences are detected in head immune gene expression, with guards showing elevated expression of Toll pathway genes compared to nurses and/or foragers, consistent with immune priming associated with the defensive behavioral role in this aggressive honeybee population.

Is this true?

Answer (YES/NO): NO